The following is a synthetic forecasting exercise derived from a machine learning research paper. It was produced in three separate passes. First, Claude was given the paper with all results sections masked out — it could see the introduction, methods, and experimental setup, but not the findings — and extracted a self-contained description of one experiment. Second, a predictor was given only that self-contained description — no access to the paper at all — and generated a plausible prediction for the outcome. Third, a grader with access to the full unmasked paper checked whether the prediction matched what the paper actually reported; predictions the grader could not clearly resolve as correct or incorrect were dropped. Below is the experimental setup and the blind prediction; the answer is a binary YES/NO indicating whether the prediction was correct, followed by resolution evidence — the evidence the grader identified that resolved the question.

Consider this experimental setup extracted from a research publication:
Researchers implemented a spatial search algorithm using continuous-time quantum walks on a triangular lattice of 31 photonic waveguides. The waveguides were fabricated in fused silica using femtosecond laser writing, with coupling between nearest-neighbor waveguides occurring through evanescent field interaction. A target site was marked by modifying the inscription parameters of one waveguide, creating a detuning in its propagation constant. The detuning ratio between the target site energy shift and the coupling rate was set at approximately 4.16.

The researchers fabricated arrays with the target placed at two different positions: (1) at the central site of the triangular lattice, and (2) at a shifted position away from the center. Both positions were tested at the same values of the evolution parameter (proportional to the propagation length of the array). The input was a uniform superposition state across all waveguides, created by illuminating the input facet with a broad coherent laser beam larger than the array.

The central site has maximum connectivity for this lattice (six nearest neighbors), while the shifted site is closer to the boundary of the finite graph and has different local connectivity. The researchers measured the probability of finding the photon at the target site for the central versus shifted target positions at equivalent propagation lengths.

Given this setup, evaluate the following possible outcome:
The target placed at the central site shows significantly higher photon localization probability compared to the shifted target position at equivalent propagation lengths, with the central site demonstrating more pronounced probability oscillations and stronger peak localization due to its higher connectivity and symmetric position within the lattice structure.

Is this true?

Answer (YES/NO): NO